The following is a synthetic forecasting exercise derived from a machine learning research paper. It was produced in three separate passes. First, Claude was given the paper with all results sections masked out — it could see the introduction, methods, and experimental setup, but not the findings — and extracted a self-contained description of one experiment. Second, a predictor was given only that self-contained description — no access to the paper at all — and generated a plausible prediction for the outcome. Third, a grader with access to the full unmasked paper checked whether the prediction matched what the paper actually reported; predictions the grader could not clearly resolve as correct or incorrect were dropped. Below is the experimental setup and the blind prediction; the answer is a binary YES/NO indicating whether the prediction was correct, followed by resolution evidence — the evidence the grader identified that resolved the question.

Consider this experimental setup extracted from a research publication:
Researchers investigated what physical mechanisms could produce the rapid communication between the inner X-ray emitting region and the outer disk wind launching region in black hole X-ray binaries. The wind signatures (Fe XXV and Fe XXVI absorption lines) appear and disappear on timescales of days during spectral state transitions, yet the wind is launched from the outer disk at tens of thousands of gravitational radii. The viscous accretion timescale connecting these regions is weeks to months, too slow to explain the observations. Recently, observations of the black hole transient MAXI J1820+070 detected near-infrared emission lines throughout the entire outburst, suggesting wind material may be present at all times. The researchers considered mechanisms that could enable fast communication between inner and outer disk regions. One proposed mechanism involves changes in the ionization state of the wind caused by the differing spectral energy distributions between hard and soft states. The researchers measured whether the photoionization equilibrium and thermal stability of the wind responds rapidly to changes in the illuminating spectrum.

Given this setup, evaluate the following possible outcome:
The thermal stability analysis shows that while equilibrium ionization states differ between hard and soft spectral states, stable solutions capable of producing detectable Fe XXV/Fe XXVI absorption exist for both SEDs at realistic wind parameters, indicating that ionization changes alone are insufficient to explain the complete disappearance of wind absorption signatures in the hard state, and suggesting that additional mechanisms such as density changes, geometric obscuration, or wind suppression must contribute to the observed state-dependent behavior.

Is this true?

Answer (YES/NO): NO